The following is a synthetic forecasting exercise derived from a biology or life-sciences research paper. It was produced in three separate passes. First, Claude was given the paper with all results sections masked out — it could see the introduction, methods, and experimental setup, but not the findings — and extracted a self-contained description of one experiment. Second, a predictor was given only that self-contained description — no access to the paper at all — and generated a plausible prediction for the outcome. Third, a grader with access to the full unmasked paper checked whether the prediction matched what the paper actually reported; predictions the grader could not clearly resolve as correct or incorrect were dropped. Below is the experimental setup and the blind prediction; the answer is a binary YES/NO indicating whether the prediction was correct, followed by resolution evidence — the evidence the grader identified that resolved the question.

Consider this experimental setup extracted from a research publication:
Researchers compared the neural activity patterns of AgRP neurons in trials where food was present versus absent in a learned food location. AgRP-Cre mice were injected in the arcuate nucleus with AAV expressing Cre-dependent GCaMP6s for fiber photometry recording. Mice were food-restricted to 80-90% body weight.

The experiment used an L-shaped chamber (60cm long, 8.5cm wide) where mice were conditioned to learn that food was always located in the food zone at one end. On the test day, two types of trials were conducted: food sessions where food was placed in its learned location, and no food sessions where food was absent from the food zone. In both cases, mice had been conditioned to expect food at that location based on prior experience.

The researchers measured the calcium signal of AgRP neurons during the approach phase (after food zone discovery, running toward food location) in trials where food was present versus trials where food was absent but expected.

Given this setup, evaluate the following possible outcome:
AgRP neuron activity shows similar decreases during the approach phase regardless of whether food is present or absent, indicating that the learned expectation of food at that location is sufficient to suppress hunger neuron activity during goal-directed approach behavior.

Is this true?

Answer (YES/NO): YES